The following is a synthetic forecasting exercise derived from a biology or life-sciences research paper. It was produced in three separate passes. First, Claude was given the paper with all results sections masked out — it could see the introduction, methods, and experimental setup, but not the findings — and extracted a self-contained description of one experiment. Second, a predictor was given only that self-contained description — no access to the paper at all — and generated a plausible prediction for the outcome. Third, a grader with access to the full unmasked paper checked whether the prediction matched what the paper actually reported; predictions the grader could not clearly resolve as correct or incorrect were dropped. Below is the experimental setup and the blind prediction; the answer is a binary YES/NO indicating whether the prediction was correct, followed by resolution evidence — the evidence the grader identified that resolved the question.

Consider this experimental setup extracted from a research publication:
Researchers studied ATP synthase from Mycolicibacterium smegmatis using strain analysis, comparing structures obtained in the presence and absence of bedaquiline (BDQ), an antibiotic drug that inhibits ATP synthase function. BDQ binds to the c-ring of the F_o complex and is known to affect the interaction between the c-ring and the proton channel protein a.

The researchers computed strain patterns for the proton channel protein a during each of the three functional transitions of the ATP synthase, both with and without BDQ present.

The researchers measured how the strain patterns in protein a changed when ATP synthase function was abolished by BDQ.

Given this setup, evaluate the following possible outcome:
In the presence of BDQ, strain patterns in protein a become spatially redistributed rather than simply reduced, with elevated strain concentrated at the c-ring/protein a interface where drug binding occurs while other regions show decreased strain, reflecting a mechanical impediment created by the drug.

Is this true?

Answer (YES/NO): NO